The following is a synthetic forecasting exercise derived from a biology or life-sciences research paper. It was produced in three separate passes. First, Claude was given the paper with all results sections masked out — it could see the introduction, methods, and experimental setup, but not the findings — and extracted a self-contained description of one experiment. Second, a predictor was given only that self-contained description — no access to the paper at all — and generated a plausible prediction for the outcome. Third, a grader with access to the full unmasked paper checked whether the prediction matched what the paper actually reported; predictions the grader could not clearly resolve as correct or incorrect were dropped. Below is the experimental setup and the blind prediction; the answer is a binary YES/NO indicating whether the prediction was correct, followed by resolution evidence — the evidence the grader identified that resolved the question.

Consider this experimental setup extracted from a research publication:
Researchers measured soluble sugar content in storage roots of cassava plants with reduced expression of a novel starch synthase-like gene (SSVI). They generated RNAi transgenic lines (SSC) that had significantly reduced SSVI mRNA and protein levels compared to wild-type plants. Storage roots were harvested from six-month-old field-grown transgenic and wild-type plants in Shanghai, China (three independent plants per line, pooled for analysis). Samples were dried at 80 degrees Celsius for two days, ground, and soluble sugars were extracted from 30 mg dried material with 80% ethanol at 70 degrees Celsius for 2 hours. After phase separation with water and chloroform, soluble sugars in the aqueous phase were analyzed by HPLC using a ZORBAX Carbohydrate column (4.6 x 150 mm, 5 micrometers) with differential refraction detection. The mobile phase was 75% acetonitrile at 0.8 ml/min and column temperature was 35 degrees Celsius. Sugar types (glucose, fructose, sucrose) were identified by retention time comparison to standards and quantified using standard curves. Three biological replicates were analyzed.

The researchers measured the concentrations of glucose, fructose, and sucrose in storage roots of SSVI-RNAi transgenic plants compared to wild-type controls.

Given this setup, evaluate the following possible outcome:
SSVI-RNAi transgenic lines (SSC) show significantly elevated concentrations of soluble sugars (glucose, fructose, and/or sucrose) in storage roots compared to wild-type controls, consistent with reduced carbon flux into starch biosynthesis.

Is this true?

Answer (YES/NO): YES